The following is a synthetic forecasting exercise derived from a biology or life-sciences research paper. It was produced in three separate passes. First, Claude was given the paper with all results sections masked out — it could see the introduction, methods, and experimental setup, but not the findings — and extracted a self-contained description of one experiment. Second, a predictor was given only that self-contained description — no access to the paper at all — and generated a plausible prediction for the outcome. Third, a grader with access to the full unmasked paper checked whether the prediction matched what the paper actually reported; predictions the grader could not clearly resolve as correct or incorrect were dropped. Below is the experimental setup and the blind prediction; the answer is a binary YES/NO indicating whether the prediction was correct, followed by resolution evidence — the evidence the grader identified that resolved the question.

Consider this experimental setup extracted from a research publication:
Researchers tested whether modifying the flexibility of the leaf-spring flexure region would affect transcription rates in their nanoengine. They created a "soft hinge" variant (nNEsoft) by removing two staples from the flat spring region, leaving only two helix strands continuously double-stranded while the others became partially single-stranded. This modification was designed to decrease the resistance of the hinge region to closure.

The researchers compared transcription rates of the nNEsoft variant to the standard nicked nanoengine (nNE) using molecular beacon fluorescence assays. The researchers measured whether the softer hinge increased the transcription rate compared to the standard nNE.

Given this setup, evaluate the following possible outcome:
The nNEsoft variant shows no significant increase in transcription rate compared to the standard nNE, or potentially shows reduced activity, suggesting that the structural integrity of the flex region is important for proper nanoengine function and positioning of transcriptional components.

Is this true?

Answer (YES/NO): YES